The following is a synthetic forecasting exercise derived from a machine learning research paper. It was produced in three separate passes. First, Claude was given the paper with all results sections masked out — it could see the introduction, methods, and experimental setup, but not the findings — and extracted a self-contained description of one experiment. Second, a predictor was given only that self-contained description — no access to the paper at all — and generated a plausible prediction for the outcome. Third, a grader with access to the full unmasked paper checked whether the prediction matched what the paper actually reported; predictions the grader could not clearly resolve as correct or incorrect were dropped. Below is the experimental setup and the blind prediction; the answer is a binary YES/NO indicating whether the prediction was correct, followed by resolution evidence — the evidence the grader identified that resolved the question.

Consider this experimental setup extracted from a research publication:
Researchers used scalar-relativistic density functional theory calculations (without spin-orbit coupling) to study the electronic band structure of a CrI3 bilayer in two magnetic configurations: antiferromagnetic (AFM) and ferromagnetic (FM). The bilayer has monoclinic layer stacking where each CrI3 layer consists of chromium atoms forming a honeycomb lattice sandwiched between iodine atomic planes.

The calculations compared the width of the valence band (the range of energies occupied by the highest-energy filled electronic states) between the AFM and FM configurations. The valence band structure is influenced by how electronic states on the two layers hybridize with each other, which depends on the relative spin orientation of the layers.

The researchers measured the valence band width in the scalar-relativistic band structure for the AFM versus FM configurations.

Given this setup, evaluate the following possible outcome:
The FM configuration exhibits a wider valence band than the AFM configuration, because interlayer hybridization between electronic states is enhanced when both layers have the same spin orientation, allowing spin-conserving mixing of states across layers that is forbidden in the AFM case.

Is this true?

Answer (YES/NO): YES